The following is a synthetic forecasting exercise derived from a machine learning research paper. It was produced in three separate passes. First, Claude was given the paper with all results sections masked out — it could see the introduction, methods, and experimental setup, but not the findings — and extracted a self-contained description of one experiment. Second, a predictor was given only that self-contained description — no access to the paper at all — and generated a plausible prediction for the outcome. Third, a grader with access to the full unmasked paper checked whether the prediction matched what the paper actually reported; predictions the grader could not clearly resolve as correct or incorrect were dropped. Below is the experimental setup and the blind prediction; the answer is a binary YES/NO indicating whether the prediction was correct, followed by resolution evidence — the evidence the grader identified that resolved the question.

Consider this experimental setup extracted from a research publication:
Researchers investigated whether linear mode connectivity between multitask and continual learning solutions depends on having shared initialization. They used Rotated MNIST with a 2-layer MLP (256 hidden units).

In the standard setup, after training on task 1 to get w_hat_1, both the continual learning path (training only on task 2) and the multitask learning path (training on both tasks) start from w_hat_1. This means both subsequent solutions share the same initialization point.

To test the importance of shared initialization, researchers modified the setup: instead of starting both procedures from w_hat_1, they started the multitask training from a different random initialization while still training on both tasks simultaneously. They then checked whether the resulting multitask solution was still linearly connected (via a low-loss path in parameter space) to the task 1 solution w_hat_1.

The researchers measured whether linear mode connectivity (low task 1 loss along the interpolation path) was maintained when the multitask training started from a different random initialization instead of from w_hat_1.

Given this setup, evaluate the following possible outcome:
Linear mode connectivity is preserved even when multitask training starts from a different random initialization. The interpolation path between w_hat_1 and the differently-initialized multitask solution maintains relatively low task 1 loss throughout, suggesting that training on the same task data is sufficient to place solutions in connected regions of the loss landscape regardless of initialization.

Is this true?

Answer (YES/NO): NO